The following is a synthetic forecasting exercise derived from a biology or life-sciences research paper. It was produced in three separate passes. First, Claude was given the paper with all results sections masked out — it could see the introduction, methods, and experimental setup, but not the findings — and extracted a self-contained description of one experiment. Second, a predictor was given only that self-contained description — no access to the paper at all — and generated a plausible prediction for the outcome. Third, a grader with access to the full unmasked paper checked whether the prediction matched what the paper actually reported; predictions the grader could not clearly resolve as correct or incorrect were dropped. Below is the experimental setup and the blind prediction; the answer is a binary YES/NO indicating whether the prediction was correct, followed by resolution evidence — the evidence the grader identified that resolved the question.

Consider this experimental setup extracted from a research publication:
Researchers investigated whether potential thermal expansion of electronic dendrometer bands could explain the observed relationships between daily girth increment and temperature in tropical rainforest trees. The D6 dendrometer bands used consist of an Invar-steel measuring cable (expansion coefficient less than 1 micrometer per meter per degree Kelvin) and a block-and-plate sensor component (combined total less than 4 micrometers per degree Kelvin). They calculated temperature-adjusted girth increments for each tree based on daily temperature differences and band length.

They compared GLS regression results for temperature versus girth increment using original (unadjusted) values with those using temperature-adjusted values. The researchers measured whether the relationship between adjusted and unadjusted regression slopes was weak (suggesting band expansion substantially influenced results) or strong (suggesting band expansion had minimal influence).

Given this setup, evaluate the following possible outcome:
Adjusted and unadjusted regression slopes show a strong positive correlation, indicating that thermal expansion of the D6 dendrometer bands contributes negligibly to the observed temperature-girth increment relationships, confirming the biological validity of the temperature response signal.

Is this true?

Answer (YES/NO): YES